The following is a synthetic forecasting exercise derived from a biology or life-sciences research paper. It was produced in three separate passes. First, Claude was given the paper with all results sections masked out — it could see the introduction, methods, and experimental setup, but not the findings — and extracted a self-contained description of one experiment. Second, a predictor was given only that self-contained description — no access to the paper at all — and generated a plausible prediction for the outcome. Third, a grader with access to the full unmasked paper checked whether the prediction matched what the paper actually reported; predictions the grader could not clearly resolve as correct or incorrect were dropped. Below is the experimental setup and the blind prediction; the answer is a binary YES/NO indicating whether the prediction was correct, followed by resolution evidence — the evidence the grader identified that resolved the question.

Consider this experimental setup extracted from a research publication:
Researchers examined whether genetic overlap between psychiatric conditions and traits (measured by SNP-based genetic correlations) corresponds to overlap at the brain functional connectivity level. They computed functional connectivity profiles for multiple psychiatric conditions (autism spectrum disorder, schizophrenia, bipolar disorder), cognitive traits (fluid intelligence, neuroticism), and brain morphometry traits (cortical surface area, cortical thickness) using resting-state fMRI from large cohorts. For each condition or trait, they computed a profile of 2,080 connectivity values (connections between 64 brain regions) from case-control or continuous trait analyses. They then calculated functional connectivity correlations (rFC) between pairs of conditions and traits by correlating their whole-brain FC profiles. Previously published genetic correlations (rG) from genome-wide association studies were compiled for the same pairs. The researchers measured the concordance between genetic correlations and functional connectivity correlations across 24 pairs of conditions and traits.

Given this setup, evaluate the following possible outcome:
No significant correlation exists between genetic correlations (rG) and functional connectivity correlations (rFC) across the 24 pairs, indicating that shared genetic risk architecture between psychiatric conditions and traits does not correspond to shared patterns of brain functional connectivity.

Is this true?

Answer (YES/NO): NO